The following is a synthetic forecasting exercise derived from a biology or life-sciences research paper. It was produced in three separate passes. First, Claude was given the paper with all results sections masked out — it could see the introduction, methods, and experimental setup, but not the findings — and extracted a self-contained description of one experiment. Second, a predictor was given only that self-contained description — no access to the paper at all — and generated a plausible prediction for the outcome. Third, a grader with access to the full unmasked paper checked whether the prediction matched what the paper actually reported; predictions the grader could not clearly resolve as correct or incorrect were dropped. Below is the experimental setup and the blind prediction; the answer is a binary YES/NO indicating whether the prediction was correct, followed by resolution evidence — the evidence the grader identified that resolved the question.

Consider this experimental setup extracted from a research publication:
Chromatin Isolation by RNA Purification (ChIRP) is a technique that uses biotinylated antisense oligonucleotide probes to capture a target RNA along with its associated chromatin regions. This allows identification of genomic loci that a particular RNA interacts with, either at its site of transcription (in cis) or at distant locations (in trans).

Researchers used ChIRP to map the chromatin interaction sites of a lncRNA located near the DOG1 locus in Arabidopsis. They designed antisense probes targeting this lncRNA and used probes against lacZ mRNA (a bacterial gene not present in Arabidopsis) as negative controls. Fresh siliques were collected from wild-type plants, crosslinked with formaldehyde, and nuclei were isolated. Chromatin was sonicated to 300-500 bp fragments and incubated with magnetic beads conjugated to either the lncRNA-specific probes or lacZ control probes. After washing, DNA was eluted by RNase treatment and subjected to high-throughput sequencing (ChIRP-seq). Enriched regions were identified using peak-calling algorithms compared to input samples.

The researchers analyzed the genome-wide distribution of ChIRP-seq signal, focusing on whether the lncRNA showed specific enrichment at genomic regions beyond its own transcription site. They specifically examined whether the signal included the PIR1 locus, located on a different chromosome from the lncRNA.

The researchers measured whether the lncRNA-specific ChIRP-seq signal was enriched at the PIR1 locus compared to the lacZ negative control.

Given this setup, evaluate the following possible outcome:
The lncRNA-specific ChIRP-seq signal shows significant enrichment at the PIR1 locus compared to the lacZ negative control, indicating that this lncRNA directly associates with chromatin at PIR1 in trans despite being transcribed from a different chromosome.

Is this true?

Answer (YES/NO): YES